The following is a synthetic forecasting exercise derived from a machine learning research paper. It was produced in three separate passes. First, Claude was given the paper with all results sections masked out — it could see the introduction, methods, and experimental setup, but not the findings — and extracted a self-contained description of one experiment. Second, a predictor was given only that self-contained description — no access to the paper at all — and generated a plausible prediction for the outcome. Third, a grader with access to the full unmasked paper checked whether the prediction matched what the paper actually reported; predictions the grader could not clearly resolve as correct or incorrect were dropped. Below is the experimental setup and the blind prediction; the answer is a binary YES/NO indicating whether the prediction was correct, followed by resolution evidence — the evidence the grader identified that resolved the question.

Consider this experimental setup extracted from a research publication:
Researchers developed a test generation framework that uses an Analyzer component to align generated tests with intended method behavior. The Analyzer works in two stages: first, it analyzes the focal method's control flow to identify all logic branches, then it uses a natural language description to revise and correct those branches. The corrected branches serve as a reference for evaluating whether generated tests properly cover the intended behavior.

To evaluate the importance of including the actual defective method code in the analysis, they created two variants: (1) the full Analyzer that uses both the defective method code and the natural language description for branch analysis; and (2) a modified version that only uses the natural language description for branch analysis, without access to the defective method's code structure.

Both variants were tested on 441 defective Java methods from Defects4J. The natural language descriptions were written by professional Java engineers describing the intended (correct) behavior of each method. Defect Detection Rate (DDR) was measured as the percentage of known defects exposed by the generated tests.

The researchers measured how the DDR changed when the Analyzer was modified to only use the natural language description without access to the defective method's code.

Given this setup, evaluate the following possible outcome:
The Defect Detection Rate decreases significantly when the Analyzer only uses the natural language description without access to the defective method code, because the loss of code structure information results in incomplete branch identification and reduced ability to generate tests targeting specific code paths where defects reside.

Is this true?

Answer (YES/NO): YES